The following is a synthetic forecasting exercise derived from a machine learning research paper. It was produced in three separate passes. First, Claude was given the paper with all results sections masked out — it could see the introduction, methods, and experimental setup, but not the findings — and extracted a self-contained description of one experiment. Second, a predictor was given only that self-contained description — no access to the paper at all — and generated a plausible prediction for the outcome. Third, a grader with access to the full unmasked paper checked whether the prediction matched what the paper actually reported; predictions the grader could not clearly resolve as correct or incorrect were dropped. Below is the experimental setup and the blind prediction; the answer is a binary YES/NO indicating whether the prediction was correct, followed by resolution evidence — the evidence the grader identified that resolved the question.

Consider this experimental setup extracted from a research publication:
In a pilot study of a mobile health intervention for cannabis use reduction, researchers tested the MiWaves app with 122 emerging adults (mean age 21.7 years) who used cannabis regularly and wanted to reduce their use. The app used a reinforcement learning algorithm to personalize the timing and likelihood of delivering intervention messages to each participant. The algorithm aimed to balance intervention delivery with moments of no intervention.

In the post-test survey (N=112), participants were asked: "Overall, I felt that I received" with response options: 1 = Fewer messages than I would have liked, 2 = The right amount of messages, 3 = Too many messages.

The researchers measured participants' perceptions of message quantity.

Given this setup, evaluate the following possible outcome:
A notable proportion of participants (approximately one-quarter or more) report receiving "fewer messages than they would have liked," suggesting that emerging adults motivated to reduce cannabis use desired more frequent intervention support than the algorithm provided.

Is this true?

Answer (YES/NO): NO